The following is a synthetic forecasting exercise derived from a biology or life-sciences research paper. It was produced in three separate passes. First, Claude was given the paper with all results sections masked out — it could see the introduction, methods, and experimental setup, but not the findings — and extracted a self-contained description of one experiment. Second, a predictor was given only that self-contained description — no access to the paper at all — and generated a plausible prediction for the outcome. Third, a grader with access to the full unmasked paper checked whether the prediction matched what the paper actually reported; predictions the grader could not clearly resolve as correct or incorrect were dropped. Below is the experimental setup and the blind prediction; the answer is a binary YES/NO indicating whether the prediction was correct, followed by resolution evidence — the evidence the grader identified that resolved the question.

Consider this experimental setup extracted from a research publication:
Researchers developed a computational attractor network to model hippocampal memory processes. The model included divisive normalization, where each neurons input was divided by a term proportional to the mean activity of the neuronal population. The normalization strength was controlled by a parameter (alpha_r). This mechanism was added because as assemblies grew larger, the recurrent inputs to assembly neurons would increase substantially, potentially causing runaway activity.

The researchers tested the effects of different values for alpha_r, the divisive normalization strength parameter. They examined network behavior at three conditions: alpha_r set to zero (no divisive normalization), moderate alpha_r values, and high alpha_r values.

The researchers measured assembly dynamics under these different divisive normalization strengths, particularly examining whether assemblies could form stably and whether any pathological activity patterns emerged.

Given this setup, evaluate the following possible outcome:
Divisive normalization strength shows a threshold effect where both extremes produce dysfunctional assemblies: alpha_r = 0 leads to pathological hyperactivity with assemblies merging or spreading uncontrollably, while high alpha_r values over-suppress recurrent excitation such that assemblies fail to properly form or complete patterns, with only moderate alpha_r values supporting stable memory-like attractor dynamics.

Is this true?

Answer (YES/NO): NO